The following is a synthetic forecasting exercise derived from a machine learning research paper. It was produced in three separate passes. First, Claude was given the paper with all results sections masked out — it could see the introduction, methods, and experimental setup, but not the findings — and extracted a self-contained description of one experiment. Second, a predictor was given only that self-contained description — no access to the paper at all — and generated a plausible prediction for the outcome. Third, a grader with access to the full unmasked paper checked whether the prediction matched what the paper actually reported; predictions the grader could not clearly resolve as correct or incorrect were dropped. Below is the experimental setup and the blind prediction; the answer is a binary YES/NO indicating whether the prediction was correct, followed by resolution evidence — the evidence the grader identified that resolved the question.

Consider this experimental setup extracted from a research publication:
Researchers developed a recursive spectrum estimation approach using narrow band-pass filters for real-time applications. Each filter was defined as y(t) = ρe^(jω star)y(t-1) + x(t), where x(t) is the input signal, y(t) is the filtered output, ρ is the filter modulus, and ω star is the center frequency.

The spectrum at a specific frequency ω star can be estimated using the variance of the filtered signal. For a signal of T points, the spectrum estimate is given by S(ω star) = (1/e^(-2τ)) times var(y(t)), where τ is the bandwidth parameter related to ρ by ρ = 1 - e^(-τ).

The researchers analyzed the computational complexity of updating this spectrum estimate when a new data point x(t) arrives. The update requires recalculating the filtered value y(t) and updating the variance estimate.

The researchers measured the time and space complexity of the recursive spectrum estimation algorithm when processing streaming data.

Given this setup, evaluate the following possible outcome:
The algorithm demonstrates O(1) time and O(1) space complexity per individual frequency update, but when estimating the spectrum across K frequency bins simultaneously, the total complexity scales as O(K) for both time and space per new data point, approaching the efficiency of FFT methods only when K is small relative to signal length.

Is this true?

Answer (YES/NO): NO